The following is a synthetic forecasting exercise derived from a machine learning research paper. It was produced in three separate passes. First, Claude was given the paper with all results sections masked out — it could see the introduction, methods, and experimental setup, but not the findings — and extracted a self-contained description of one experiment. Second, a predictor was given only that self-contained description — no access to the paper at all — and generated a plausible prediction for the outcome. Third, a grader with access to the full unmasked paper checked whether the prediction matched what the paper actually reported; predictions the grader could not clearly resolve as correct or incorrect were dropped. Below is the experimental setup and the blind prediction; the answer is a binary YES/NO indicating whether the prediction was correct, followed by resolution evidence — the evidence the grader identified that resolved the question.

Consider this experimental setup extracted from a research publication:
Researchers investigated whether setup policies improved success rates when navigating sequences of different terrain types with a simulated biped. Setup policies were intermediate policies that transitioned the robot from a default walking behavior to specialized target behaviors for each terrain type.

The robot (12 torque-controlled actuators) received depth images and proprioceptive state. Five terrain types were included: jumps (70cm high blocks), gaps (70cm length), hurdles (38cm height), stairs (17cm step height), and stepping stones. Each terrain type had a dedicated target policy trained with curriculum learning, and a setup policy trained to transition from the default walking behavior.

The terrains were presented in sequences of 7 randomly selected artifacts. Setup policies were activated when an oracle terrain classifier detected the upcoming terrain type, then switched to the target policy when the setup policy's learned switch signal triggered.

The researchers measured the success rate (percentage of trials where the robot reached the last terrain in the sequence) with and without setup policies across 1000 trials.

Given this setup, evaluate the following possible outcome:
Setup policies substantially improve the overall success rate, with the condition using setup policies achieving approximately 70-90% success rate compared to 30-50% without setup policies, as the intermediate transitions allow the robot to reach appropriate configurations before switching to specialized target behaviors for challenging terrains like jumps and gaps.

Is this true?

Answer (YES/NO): NO